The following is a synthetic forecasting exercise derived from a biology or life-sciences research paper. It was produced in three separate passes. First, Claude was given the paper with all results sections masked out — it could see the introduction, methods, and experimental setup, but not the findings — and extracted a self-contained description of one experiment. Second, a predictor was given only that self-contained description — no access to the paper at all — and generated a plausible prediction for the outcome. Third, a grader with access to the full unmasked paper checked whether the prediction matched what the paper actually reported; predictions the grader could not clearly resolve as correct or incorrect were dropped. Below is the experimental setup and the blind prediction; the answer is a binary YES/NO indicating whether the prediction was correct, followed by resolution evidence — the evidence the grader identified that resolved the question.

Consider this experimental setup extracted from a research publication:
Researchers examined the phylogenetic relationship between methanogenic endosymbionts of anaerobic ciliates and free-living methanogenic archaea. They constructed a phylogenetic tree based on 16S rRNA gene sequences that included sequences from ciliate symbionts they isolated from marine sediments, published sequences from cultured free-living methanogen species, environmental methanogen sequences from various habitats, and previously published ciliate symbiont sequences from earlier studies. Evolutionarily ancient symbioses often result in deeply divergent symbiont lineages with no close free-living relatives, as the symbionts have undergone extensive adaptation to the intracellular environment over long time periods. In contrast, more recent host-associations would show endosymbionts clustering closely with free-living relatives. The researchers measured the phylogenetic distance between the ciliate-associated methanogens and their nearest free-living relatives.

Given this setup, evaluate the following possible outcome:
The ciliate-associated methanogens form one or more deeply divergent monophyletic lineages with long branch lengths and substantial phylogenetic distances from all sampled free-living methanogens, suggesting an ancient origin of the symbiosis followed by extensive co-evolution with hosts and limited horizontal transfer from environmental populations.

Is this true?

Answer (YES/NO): NO